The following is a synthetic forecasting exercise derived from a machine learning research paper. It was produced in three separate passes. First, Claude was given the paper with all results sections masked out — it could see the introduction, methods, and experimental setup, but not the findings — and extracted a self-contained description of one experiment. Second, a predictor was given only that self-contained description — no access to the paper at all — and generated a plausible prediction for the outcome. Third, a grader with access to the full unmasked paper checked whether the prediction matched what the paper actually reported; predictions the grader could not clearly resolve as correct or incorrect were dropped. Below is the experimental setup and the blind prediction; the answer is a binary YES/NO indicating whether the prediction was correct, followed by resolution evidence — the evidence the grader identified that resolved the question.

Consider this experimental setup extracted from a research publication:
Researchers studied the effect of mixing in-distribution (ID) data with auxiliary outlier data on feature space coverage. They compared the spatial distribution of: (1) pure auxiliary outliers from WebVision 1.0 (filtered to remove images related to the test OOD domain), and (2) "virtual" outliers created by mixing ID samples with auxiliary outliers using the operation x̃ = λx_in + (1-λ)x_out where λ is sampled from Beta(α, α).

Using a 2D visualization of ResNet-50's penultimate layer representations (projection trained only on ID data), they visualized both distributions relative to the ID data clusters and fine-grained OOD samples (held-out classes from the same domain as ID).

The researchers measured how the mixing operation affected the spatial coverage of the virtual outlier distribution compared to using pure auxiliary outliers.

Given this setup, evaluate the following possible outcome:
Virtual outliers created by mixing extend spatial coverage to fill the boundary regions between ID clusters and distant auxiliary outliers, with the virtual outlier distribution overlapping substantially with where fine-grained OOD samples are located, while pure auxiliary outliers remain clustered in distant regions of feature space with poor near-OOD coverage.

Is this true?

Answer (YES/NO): YES